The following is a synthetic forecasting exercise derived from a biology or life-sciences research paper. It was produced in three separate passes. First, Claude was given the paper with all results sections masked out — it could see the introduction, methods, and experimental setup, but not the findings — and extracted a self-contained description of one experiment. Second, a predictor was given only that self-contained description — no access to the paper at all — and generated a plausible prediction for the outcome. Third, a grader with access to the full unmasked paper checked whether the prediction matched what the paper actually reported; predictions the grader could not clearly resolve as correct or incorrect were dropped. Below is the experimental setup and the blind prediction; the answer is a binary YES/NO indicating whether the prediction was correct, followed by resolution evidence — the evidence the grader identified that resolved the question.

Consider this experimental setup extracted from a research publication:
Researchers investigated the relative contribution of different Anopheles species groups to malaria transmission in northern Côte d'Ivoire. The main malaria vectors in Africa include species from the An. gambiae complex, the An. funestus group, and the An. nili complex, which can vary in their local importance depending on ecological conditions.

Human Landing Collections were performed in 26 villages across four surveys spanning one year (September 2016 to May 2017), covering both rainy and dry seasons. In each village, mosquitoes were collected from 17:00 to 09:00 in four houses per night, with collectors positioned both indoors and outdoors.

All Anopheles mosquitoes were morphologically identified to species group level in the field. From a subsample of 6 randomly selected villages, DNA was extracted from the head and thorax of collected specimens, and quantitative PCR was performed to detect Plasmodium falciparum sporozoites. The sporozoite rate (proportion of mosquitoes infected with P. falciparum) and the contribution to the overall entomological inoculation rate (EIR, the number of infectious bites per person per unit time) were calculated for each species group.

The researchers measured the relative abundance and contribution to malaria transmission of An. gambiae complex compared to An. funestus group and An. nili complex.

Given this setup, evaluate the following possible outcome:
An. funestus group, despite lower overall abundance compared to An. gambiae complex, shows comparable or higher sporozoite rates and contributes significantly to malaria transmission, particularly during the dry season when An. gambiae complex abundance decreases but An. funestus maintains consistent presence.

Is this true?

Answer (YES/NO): NO